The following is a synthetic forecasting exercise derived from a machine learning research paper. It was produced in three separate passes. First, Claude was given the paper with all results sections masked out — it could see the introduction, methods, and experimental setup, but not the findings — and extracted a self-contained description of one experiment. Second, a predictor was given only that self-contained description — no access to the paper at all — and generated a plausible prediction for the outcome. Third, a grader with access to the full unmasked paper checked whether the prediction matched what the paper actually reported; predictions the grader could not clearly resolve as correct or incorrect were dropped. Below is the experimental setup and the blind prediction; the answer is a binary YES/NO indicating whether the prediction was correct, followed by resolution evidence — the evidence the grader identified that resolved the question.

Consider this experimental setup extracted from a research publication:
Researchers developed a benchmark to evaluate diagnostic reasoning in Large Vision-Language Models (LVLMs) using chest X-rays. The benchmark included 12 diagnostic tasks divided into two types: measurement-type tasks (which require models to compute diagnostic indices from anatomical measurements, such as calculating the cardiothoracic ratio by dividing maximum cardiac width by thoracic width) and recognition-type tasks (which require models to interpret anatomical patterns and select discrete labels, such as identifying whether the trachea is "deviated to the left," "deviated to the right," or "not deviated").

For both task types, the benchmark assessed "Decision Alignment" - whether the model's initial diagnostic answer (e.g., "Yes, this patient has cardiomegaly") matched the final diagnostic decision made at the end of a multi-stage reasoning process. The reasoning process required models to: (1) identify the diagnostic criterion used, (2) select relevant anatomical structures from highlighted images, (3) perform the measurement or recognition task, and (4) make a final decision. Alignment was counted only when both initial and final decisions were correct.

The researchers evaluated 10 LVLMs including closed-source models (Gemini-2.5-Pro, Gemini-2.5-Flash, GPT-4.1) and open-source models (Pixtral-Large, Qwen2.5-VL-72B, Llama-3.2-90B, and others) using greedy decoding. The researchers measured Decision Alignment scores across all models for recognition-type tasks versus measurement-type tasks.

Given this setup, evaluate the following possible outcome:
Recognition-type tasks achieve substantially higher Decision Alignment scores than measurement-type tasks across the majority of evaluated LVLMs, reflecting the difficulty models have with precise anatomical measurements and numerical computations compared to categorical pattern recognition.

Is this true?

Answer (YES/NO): YES